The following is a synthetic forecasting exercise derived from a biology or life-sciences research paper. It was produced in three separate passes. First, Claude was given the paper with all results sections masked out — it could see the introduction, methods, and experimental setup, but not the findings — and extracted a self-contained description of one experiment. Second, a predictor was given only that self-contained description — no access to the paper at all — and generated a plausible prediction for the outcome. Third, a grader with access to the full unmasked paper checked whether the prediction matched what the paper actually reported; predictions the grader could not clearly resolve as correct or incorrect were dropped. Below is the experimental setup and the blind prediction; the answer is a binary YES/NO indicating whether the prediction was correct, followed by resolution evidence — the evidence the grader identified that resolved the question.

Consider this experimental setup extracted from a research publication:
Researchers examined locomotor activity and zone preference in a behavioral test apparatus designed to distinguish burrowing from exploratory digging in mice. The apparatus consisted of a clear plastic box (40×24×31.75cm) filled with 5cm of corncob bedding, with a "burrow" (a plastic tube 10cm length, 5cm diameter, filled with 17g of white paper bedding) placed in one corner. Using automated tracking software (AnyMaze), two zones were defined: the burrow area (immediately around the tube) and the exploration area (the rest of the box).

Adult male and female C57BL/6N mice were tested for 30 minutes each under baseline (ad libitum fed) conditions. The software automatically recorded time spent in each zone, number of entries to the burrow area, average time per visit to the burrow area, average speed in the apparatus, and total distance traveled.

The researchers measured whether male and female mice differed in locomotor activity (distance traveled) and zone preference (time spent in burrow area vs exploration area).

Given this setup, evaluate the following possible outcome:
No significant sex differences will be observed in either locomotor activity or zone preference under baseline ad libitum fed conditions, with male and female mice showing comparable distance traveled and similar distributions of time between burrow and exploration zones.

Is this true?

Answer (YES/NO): NO